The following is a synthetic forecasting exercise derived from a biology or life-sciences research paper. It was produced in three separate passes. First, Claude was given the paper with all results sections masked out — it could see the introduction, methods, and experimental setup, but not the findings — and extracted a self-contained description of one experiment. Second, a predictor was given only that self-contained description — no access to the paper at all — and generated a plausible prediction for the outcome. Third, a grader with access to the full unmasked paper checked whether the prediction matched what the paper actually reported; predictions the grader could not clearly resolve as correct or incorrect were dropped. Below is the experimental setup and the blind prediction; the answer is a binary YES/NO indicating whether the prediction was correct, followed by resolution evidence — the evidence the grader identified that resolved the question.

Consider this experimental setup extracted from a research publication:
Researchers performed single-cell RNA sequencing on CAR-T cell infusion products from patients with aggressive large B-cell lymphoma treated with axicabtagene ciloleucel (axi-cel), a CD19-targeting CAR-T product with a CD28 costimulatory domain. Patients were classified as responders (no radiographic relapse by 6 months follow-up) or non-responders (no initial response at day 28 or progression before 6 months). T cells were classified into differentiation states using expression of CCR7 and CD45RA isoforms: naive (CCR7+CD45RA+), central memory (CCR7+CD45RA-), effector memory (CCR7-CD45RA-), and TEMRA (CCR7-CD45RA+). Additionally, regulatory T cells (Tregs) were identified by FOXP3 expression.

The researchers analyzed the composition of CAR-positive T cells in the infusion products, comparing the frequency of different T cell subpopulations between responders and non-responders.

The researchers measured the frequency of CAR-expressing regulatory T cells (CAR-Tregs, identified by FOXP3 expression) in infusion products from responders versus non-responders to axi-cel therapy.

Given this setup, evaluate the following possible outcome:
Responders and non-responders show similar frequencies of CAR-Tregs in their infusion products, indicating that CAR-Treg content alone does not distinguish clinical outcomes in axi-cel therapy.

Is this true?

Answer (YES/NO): NO